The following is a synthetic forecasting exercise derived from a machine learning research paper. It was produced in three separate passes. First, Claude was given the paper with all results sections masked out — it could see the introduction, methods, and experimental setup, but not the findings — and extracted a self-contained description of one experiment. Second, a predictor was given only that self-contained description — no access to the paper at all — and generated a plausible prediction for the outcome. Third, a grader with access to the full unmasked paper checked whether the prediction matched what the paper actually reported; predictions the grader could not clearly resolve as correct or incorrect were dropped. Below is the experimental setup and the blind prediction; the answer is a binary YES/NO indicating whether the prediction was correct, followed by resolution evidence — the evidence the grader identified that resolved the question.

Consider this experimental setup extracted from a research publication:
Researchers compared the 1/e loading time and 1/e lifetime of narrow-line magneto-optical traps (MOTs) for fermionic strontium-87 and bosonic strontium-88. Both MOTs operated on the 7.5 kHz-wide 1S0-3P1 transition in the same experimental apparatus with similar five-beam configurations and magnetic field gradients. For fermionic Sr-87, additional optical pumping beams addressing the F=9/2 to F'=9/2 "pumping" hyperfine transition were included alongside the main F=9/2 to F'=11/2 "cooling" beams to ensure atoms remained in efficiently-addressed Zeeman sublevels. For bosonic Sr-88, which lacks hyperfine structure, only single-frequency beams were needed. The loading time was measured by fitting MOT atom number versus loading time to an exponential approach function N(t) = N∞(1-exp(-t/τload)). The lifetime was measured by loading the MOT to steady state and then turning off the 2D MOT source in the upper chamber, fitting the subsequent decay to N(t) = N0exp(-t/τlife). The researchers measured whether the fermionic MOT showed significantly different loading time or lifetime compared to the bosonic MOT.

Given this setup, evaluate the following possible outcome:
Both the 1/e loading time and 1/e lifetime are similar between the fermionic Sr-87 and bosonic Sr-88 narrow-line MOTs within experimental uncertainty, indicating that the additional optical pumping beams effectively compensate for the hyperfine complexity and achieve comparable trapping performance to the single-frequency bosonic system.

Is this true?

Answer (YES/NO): YES